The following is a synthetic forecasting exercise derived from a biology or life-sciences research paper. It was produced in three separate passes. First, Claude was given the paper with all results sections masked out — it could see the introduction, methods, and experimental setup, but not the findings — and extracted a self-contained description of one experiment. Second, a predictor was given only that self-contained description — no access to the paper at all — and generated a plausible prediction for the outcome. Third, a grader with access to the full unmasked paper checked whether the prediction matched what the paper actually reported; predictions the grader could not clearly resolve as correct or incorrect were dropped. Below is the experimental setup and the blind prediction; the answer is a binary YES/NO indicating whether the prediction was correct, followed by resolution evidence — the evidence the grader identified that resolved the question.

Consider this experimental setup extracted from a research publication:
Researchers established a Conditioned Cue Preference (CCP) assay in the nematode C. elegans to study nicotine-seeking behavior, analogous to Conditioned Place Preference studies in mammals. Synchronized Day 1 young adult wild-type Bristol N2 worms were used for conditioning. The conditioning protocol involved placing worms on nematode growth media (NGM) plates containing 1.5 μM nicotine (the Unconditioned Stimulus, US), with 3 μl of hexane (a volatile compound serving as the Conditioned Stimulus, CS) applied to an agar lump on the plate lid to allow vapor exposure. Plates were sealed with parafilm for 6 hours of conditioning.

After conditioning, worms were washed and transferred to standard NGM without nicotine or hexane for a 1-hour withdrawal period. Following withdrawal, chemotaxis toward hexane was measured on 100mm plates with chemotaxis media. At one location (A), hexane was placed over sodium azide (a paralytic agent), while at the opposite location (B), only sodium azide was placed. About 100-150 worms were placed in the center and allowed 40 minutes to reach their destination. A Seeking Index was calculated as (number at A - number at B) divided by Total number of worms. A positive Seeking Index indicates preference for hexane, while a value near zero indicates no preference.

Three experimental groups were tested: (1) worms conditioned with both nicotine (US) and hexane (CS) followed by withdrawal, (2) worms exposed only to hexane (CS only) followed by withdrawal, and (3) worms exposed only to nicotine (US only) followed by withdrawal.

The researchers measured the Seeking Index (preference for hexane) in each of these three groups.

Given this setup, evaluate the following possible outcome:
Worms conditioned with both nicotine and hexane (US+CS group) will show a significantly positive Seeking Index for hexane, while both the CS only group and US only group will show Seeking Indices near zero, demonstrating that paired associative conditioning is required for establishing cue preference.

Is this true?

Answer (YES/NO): YES